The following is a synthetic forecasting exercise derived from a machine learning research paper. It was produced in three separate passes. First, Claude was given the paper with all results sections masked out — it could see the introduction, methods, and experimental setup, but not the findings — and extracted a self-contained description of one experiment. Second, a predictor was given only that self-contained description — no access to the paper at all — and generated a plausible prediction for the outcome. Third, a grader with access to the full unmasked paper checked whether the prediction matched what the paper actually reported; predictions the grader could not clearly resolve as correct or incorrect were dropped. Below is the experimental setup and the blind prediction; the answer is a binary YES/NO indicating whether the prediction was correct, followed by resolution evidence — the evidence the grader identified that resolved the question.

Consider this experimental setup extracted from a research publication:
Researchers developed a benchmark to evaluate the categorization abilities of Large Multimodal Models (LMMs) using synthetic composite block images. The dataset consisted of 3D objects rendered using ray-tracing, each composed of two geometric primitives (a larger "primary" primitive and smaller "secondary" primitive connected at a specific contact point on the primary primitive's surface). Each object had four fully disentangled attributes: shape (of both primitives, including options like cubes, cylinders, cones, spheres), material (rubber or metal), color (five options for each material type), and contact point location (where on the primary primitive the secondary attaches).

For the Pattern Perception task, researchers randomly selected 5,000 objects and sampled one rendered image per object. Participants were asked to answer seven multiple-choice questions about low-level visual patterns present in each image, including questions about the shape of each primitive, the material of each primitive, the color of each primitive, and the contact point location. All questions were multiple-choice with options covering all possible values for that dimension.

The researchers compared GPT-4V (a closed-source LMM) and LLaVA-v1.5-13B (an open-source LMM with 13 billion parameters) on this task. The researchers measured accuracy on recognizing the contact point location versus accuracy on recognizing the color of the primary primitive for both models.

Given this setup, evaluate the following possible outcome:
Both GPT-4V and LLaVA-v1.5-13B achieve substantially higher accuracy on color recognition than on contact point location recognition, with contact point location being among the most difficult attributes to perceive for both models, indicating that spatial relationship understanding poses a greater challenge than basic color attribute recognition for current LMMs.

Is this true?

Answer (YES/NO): NO